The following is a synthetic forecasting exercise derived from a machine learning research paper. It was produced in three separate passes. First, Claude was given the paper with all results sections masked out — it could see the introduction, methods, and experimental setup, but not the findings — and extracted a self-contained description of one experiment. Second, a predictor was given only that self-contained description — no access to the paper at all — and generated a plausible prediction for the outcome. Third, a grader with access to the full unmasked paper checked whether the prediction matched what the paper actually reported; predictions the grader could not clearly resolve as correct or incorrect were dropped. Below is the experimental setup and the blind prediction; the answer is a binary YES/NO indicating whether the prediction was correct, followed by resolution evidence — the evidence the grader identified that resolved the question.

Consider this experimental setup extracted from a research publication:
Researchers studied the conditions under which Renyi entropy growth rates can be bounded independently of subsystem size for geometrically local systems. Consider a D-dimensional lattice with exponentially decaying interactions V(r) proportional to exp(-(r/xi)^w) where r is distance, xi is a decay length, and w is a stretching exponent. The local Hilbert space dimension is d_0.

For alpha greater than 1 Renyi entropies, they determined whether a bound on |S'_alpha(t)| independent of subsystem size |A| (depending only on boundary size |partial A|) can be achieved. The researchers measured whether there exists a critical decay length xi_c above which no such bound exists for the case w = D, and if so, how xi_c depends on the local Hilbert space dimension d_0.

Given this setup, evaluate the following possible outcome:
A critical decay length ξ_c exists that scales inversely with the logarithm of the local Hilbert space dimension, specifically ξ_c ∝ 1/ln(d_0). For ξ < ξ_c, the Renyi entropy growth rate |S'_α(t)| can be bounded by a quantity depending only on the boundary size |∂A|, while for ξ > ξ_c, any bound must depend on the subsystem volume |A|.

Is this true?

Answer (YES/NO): NO